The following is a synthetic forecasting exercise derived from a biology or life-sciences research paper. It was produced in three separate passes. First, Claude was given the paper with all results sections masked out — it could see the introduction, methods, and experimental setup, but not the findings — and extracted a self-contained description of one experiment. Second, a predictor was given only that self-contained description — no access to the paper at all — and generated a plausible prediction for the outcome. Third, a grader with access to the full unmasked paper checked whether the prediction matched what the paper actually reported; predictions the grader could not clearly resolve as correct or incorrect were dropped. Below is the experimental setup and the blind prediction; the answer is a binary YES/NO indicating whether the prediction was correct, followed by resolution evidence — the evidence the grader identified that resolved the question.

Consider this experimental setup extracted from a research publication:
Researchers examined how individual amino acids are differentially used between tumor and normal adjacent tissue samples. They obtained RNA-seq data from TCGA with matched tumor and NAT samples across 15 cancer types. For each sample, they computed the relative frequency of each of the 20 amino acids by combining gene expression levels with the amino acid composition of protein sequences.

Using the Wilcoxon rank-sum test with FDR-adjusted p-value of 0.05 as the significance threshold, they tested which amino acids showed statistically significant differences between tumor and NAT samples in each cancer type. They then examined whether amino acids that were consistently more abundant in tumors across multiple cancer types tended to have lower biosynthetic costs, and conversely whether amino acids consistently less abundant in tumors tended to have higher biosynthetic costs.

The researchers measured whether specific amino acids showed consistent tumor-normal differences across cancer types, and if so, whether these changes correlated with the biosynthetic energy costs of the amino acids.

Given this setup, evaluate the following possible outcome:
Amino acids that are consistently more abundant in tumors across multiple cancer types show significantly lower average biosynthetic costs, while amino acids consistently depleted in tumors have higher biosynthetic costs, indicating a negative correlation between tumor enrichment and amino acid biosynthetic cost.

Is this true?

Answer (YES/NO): YES